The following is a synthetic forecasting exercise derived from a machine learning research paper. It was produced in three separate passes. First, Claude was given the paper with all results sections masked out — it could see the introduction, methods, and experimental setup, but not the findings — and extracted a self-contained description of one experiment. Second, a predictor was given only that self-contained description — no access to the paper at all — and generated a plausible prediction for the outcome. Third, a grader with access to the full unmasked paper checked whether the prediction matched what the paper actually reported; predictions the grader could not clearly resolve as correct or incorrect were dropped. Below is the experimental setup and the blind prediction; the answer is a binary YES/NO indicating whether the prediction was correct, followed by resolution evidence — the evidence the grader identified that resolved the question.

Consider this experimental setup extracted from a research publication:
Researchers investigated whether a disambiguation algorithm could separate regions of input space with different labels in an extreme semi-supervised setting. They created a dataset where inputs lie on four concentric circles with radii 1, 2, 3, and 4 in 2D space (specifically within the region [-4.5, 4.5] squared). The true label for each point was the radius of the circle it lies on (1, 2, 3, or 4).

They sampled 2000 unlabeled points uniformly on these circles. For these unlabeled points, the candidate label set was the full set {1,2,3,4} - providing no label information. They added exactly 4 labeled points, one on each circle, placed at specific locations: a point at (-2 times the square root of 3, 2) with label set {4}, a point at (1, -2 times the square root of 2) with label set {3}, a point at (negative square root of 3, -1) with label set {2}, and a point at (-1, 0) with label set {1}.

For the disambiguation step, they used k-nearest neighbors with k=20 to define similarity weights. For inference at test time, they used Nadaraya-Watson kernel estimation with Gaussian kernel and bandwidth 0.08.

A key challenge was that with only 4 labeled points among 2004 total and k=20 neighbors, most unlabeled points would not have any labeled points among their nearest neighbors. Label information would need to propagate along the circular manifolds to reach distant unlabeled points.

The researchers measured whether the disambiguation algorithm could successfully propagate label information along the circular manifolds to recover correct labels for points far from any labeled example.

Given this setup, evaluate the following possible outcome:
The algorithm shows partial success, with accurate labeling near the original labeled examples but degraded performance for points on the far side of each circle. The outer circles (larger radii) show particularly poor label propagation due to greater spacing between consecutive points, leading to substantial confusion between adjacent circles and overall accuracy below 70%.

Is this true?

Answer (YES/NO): NO